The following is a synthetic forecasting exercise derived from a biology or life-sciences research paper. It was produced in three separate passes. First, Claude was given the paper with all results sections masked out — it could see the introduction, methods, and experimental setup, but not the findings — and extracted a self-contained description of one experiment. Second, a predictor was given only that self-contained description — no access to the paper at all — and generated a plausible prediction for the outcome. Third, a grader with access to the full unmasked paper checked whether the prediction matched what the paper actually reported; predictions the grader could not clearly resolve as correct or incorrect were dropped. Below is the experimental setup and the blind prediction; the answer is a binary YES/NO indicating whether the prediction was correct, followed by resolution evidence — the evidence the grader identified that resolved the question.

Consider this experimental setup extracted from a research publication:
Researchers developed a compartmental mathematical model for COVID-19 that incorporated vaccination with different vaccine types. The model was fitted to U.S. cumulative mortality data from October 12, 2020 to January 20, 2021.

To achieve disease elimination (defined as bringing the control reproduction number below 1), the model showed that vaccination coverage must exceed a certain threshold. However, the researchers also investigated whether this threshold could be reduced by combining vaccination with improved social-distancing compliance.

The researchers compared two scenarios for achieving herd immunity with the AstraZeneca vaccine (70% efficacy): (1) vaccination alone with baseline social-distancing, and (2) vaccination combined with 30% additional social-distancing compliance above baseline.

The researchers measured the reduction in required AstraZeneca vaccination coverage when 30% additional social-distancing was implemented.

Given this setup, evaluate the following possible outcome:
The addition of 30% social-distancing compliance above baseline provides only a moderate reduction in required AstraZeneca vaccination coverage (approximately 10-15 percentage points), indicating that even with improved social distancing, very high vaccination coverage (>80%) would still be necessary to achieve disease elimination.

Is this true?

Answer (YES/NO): NO